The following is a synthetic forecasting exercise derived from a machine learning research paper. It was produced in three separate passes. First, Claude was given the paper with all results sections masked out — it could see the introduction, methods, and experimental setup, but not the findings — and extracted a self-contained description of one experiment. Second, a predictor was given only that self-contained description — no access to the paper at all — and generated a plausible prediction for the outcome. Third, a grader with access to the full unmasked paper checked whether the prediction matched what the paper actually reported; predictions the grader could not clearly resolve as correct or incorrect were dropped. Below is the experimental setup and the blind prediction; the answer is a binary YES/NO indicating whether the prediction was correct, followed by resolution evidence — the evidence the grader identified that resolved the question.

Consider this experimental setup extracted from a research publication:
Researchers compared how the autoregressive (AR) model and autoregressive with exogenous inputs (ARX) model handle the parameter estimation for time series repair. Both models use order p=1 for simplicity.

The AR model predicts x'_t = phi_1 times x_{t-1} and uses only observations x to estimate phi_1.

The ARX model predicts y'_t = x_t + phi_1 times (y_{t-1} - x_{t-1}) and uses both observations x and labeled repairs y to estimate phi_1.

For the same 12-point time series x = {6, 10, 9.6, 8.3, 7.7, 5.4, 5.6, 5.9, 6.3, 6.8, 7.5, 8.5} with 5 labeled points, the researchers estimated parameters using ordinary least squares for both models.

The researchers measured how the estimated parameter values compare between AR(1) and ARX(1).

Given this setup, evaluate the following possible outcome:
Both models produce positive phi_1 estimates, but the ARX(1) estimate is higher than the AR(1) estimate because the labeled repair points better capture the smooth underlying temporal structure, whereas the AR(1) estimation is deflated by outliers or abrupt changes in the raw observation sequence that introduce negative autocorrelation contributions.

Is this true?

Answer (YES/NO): NO